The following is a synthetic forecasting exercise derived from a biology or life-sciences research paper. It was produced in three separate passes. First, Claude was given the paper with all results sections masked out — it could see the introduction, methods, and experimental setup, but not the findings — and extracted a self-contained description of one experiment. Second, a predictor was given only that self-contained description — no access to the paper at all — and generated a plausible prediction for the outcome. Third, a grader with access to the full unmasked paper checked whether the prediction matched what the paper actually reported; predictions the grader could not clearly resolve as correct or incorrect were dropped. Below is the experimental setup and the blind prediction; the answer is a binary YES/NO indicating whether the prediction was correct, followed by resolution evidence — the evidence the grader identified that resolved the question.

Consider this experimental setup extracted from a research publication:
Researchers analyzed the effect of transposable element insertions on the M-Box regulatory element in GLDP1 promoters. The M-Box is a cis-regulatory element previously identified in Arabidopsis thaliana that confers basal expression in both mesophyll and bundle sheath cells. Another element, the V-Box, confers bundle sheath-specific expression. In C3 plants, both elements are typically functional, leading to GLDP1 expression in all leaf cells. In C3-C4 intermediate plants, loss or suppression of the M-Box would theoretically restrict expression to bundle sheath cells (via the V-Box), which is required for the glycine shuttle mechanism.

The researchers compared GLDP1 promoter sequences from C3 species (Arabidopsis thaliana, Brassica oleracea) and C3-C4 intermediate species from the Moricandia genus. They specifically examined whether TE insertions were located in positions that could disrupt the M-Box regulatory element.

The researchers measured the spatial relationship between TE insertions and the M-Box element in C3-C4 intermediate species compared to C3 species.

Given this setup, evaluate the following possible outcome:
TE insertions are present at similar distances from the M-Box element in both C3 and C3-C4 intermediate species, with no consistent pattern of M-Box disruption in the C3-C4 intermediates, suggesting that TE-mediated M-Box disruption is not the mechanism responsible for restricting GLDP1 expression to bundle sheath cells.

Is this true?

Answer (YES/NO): NO